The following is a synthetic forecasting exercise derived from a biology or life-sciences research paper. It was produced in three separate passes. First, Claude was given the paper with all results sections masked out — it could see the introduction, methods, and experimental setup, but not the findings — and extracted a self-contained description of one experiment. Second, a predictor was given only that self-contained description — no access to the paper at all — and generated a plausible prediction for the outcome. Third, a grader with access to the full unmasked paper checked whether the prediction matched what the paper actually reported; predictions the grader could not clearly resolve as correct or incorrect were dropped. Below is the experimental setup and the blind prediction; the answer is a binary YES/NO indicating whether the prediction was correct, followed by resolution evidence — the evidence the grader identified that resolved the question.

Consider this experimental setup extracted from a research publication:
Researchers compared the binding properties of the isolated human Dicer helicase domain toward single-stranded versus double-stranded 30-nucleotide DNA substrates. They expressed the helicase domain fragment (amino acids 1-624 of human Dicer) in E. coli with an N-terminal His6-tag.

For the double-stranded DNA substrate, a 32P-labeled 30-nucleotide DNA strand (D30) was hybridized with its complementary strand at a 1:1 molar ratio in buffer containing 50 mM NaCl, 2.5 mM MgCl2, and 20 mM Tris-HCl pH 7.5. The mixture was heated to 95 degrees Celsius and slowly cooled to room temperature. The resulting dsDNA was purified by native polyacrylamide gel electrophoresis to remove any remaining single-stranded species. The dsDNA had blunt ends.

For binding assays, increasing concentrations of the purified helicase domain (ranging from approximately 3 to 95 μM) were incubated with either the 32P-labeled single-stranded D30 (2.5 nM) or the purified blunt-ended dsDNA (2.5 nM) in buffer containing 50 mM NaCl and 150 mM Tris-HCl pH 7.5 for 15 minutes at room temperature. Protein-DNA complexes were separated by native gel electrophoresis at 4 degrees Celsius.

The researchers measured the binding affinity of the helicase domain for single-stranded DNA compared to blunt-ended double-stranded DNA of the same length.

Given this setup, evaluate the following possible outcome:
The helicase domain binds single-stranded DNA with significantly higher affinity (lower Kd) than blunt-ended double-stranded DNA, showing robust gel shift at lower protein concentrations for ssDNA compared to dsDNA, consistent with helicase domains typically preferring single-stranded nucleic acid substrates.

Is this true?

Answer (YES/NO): YES